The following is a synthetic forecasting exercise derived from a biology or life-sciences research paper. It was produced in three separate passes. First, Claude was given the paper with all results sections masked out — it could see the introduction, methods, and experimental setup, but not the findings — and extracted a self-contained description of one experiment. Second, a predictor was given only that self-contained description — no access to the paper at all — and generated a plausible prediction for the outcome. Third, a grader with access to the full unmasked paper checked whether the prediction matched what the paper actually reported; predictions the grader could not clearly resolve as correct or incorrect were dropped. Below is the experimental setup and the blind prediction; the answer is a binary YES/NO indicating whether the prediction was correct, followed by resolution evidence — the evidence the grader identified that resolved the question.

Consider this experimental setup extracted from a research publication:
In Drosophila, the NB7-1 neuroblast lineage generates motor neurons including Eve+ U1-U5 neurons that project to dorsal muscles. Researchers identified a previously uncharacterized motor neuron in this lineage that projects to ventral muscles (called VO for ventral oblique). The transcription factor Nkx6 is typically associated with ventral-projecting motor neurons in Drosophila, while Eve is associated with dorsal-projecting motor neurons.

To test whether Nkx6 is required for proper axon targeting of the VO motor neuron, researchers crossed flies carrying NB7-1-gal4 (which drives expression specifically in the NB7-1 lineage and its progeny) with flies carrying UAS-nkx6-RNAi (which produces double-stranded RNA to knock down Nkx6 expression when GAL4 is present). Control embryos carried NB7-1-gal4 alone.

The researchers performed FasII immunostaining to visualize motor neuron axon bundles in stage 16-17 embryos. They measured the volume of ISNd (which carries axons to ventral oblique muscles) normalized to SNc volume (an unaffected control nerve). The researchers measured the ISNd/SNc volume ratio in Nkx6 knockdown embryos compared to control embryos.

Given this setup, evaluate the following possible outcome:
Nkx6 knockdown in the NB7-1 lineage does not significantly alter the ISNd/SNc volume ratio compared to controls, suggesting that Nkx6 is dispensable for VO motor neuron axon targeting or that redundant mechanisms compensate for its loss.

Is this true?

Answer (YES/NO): NO